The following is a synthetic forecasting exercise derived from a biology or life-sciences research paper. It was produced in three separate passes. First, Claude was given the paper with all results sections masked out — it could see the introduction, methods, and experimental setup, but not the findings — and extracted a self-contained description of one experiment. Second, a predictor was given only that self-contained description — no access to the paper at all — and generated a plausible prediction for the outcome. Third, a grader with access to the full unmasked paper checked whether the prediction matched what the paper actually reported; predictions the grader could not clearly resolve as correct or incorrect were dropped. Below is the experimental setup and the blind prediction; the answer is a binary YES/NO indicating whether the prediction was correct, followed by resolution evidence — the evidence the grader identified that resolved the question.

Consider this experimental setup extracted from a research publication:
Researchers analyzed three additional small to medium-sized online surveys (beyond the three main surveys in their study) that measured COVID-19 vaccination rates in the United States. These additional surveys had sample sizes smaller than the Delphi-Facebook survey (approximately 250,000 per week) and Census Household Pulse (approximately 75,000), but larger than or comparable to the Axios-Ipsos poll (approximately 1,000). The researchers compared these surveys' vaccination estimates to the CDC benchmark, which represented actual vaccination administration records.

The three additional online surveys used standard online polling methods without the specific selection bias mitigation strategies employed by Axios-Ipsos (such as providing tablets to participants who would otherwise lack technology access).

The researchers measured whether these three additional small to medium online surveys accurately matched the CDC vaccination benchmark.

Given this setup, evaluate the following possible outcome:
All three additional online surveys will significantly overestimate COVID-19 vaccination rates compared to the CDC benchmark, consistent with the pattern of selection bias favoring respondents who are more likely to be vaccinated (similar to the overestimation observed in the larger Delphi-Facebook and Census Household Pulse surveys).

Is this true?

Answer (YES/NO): NO